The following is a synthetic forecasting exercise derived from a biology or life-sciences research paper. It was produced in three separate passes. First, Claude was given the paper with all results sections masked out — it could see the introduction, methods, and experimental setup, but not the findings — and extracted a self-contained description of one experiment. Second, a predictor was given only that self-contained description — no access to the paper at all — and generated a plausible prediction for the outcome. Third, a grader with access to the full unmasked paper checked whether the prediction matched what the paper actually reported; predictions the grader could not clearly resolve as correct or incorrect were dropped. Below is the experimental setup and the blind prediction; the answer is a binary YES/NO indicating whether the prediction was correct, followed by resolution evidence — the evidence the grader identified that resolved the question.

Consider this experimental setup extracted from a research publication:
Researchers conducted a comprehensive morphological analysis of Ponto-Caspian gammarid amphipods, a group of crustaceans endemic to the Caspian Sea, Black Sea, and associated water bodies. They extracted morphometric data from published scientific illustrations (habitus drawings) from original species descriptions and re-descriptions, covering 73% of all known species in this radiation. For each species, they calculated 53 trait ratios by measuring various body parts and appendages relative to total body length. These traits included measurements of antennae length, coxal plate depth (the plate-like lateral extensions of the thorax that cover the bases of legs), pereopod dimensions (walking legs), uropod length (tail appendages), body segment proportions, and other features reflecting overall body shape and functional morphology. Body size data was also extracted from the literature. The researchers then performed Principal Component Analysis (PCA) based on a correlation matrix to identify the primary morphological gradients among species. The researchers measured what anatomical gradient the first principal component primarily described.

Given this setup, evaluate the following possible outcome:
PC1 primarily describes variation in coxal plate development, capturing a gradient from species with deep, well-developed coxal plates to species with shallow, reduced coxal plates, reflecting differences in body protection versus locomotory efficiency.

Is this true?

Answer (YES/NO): NO